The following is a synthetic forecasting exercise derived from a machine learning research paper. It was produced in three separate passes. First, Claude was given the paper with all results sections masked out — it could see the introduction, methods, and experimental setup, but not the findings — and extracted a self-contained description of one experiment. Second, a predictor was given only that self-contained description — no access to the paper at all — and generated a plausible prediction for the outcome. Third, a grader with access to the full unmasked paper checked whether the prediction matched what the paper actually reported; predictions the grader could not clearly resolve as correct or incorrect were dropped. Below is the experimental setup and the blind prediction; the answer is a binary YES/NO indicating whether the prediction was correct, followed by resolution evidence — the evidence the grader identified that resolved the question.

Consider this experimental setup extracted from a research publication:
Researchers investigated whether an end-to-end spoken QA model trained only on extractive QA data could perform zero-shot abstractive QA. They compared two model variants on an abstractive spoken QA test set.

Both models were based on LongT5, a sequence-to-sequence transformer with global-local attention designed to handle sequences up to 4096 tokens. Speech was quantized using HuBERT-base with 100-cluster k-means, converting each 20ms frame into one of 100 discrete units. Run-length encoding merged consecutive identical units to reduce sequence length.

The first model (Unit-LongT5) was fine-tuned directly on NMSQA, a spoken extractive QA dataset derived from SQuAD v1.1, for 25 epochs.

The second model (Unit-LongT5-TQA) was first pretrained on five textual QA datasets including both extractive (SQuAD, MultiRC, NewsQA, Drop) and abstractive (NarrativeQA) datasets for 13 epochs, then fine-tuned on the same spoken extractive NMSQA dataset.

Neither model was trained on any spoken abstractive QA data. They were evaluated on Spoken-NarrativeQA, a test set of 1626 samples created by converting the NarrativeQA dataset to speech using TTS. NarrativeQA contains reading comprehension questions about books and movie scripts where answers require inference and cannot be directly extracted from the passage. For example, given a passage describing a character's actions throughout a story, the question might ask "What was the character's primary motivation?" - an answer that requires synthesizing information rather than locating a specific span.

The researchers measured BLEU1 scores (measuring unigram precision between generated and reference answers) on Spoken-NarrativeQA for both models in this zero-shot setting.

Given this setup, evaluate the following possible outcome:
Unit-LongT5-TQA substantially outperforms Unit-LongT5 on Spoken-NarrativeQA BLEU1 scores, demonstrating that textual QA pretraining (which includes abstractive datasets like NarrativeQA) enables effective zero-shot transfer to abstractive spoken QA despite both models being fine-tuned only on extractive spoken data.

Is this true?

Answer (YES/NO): YES